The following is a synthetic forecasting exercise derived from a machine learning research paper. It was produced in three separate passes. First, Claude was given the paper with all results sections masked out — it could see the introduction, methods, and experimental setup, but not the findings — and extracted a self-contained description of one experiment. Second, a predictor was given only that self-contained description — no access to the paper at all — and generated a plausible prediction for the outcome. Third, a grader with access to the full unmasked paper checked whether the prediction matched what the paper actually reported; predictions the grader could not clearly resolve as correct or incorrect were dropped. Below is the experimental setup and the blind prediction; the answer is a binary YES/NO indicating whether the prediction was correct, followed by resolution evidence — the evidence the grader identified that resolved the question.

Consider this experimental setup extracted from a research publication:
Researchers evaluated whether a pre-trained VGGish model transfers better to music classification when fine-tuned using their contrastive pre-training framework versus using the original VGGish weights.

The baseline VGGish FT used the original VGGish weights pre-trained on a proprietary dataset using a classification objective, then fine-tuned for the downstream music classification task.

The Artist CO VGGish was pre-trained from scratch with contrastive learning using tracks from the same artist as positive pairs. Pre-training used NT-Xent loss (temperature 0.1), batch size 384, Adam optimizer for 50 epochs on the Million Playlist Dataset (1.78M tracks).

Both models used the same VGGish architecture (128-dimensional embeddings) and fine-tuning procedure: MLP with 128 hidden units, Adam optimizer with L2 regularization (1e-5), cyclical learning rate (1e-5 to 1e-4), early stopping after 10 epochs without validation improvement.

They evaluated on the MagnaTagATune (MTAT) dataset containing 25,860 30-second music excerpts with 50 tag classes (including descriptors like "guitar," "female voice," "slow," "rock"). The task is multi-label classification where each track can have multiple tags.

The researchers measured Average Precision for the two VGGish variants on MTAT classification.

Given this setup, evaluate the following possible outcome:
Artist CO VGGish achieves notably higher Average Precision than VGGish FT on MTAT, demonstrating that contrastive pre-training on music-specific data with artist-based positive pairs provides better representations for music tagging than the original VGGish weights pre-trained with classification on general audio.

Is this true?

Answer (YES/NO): YES